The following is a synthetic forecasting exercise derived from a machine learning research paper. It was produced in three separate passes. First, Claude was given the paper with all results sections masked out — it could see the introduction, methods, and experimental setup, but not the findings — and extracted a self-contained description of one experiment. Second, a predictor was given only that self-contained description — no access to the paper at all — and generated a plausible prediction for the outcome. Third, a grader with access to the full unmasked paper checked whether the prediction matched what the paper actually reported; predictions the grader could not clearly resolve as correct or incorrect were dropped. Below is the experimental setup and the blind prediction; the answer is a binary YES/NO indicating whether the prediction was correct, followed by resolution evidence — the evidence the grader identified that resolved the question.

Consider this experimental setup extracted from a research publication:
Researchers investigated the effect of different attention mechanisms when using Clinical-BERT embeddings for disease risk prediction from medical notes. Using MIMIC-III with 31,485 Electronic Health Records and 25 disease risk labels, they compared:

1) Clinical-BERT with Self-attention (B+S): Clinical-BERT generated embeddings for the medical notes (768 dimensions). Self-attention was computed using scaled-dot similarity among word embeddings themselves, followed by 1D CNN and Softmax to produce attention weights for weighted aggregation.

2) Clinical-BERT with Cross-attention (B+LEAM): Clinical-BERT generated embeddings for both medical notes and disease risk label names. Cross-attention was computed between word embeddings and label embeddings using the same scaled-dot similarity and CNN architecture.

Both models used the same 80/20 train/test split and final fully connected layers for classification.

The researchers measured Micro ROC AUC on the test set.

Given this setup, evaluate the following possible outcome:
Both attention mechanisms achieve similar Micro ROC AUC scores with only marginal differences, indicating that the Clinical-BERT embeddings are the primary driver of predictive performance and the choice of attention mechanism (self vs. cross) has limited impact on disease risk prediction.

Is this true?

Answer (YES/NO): YES